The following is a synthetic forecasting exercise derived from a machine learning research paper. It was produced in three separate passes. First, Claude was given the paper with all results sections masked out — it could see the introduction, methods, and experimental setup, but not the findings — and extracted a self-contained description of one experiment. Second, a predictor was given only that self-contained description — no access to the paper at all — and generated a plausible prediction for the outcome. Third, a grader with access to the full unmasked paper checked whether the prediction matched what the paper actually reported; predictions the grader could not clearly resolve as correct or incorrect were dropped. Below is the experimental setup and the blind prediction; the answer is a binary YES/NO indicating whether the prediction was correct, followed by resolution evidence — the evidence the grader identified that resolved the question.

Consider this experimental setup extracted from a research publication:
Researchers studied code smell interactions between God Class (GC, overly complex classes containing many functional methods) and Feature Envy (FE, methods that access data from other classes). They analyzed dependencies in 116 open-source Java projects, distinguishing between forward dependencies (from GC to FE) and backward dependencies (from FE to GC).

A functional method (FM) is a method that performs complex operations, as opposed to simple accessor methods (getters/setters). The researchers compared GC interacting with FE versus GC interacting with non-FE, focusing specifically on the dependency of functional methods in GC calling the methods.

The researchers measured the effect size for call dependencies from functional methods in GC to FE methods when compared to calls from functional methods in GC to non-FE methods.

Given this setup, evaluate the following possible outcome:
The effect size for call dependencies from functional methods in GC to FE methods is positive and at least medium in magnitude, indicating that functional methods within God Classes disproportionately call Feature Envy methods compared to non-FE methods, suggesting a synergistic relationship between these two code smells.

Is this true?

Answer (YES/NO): NO